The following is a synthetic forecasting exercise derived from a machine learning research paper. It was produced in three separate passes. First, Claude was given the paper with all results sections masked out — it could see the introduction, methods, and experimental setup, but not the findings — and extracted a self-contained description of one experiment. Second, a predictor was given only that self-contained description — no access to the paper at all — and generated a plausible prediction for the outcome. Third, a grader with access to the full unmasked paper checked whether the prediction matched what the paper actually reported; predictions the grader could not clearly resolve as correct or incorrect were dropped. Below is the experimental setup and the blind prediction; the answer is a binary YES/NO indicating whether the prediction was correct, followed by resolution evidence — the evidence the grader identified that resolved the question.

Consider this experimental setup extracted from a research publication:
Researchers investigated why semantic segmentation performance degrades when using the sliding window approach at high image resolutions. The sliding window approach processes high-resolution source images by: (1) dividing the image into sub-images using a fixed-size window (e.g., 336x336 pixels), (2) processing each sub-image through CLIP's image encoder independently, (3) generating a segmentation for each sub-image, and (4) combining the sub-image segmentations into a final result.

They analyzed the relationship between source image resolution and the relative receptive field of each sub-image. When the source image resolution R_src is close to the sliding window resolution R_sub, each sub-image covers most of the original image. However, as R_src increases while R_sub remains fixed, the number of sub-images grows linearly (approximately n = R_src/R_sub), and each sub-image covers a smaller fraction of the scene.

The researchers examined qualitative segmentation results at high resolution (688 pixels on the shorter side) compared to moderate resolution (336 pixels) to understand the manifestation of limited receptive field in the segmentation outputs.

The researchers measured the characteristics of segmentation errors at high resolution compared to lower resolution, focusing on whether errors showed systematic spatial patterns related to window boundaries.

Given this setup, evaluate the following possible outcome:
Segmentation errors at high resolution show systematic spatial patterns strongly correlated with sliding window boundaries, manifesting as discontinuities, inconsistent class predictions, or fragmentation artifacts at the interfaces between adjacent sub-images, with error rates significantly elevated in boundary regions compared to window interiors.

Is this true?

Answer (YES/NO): NO